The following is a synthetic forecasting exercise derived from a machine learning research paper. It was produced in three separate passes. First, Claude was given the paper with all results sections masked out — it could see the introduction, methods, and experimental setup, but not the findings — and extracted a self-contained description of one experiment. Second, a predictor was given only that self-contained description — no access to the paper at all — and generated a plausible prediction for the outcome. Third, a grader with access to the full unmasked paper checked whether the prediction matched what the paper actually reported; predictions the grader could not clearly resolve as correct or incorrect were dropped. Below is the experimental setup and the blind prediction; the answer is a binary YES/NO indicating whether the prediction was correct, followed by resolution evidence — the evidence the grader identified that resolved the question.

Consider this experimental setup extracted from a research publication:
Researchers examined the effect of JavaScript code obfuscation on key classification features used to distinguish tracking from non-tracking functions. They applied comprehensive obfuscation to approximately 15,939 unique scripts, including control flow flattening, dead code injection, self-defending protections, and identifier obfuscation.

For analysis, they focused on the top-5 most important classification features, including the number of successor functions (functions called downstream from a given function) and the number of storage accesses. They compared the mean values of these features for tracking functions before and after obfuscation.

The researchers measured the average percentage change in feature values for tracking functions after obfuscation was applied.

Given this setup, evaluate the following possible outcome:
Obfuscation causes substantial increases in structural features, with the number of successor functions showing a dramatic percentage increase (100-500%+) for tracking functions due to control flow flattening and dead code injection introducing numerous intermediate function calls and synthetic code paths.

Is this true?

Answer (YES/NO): NO